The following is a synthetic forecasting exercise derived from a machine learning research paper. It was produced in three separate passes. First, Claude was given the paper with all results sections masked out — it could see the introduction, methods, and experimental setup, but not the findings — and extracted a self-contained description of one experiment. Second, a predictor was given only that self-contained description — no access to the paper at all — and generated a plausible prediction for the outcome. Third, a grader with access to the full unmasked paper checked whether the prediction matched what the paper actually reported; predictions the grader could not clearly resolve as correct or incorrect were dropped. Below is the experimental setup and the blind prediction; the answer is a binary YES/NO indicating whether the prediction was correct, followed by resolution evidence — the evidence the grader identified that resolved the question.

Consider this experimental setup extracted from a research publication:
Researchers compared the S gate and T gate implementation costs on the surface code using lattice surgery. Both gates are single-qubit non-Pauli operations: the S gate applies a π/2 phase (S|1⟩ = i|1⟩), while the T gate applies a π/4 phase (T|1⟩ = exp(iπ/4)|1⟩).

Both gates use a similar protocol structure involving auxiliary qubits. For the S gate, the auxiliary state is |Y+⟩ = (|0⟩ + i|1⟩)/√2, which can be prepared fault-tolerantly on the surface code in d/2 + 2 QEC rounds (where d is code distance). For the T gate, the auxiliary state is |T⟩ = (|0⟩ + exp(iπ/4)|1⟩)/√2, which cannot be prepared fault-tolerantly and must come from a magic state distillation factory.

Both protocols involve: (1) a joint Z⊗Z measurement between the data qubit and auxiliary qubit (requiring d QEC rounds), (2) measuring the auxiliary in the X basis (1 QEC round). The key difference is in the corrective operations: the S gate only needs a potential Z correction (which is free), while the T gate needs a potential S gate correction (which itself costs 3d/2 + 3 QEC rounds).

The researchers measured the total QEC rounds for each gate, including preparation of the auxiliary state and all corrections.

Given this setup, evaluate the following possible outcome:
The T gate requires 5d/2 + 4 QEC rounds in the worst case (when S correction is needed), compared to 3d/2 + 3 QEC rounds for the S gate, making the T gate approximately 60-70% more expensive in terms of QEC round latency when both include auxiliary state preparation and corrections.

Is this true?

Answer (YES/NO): YES